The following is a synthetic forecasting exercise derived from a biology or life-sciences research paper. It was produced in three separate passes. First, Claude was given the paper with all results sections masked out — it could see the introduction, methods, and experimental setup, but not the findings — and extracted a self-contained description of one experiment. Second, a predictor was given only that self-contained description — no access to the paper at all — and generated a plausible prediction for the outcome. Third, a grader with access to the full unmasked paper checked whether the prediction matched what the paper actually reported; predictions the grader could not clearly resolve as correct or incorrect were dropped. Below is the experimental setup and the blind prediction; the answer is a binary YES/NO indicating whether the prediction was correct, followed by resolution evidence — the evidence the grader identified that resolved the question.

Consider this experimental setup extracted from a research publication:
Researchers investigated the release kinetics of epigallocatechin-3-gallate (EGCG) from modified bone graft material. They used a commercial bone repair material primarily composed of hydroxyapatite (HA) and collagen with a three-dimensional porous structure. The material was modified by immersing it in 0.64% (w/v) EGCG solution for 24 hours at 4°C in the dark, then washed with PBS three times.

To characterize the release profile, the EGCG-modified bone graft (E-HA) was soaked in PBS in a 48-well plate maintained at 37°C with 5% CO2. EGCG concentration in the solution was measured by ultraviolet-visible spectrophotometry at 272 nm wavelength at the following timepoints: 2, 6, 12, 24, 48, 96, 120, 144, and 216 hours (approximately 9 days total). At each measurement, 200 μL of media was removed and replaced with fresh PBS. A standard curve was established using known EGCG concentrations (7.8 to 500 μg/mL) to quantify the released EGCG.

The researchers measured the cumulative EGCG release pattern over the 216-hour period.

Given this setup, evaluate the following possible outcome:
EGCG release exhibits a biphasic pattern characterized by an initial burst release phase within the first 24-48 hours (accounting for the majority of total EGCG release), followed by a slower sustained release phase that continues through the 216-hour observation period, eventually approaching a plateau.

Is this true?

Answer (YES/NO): NO